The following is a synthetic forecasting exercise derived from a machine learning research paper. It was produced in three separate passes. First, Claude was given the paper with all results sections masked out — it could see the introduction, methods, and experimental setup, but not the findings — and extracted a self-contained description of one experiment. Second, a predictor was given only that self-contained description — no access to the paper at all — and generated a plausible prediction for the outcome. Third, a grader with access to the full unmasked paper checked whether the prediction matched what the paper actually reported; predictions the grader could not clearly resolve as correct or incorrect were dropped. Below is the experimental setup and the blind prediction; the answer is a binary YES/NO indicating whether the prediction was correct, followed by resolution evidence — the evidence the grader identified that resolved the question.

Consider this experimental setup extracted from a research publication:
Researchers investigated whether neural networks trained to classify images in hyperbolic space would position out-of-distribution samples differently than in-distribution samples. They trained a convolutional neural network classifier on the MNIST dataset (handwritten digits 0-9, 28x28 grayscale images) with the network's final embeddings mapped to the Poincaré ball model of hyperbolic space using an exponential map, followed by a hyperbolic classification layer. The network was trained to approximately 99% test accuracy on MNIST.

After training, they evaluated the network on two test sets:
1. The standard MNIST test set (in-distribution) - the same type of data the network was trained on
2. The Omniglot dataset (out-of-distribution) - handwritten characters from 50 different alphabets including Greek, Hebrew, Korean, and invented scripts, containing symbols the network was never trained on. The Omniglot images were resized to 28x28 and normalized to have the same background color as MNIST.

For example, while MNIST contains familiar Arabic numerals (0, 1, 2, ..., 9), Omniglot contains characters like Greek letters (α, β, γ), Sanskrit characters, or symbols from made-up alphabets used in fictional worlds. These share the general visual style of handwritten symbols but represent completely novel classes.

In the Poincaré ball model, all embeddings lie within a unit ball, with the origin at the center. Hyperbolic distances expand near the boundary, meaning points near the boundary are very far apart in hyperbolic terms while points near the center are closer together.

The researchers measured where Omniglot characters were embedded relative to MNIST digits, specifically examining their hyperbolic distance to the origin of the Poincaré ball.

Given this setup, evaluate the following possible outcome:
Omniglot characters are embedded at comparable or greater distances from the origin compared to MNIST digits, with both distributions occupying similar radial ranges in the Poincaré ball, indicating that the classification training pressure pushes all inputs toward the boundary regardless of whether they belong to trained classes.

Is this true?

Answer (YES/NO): NO